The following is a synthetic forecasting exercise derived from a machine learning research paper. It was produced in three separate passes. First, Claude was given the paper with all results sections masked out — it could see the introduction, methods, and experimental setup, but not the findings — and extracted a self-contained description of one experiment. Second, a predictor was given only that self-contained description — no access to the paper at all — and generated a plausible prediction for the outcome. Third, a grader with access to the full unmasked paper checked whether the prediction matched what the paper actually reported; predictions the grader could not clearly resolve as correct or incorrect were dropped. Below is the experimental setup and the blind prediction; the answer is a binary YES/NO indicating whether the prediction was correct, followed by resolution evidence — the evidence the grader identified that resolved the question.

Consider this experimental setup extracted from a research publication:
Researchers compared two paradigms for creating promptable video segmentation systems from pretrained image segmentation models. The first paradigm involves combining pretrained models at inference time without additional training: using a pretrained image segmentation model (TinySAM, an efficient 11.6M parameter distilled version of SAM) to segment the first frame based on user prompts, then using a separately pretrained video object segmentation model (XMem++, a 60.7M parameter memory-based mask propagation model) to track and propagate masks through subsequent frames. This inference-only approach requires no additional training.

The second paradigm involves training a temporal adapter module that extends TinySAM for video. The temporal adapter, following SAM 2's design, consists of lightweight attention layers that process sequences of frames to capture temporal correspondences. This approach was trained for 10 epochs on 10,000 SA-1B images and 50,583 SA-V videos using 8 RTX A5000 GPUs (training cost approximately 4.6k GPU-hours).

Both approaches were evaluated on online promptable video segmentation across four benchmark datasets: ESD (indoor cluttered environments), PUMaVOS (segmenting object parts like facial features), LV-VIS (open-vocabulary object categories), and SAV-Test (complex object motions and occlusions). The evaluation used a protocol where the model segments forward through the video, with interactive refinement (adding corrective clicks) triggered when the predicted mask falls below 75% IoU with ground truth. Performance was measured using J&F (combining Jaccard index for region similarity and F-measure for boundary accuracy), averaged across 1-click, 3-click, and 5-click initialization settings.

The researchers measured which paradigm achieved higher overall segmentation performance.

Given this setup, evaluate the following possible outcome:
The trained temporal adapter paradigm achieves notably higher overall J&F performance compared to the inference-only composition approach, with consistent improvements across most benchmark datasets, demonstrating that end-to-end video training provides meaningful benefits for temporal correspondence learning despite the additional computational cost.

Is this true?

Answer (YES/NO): NO